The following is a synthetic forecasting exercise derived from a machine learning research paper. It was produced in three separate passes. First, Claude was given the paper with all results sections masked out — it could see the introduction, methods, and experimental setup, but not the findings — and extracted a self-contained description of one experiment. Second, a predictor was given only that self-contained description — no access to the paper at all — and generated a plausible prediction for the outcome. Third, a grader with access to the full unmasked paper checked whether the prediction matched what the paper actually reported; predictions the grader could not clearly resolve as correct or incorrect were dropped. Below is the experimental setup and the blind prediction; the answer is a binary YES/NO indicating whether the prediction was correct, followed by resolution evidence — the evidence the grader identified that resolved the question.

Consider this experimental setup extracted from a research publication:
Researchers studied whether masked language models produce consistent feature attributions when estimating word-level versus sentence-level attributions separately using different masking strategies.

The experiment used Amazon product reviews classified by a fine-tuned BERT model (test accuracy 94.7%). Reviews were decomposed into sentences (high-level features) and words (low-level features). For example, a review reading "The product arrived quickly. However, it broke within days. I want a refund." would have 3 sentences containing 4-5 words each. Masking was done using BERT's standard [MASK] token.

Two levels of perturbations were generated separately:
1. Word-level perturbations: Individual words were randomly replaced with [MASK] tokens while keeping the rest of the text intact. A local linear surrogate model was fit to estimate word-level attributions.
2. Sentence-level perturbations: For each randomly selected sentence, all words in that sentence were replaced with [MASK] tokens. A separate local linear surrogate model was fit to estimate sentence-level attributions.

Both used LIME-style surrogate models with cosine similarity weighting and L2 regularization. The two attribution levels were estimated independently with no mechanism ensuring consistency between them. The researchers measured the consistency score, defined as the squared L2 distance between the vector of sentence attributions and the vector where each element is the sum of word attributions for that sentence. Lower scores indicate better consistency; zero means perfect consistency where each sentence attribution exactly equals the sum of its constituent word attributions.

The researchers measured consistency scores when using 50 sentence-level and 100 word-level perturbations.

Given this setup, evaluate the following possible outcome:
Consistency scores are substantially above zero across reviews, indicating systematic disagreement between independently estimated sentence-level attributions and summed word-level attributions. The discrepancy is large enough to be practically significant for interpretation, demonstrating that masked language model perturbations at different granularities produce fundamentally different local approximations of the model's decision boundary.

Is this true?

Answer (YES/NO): YES